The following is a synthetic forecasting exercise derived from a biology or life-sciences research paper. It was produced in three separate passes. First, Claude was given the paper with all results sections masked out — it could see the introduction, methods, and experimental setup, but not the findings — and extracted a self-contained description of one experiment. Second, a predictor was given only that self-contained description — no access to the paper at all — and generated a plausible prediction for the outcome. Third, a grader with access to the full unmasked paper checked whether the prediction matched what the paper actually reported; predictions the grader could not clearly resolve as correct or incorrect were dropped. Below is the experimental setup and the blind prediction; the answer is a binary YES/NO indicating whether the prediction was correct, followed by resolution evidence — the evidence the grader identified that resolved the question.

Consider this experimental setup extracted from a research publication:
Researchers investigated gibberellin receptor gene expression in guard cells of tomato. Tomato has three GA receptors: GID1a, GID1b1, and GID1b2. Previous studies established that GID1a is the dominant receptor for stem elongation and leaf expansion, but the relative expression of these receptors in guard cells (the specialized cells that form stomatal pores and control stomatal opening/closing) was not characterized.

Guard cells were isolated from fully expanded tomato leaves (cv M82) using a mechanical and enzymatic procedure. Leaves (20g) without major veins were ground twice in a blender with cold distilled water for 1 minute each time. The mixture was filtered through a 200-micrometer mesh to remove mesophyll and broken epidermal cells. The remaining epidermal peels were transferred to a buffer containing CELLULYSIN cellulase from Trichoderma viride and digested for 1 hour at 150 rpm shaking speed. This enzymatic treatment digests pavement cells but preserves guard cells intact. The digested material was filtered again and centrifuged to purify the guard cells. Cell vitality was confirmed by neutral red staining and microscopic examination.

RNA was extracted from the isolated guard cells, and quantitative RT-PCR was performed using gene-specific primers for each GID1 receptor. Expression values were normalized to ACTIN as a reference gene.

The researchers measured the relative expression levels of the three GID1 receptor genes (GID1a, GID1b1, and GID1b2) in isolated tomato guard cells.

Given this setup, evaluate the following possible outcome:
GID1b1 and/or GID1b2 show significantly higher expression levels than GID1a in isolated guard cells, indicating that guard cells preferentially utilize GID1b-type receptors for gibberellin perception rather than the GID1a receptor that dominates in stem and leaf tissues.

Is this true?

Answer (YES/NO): NO